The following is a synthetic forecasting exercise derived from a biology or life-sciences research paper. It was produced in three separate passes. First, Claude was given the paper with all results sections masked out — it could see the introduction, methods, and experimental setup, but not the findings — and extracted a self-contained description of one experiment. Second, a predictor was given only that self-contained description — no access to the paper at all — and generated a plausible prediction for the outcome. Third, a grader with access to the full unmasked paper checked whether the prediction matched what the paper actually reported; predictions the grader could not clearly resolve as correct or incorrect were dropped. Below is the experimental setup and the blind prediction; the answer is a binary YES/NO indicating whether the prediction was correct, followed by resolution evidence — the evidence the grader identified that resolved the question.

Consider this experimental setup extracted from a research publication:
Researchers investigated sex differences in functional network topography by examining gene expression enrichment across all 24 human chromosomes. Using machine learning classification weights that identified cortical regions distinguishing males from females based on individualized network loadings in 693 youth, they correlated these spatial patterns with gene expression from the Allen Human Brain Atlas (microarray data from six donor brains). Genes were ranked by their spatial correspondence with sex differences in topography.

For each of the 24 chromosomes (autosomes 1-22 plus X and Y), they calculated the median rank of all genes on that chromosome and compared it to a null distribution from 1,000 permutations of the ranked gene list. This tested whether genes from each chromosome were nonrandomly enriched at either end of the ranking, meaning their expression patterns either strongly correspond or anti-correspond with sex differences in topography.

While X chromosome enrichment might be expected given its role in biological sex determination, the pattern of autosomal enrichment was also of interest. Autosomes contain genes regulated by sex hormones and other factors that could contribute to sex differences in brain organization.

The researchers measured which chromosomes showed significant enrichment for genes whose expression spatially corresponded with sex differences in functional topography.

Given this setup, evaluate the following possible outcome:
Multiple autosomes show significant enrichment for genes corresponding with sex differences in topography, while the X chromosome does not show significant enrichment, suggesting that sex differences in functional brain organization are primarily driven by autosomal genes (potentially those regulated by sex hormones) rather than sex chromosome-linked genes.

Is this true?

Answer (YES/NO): NO